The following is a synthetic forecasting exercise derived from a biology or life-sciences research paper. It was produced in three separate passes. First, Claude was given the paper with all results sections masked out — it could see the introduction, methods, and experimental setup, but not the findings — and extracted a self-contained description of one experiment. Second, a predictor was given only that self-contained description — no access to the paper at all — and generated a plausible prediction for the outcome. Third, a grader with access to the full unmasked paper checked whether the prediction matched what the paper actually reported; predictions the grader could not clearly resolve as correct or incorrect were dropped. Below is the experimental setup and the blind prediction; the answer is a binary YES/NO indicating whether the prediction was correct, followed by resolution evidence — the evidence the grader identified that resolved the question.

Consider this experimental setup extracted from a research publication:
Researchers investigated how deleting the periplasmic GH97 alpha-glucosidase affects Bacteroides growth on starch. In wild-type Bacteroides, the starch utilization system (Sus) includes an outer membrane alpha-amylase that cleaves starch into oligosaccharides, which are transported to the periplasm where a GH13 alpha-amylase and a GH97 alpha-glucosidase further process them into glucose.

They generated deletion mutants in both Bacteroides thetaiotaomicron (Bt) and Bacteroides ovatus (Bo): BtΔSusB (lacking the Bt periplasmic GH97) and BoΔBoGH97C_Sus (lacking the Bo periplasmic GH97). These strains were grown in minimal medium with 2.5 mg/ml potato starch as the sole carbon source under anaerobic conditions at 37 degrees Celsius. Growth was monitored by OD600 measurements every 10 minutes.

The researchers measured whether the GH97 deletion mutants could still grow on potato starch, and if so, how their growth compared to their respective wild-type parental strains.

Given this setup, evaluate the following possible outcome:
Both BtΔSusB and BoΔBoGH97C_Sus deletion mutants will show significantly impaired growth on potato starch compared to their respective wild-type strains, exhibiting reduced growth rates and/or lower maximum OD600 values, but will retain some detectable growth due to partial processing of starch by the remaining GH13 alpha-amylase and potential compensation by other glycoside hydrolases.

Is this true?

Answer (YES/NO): NO